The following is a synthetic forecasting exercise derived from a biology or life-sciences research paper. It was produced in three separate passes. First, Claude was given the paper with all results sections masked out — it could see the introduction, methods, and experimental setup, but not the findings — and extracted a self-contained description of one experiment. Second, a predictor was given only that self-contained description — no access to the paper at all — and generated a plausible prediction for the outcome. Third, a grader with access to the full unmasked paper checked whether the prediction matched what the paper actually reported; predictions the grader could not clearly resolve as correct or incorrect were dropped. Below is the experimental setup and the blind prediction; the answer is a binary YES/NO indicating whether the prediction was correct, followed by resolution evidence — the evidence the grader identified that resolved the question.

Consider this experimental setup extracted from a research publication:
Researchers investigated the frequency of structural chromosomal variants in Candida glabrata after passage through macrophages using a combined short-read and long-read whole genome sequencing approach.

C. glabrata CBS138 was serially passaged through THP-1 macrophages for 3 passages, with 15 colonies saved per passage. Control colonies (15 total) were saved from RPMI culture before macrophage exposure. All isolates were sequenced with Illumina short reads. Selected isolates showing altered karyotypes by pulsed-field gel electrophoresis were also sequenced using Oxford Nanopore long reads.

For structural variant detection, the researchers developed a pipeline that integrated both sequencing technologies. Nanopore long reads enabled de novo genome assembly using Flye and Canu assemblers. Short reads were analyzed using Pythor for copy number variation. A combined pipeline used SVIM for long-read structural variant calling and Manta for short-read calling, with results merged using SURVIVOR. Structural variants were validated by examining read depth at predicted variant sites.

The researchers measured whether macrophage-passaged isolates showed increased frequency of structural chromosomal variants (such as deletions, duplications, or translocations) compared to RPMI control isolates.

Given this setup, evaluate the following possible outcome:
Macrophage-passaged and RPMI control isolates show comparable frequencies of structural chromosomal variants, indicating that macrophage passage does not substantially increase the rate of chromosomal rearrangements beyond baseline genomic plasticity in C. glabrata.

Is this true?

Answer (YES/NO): NO